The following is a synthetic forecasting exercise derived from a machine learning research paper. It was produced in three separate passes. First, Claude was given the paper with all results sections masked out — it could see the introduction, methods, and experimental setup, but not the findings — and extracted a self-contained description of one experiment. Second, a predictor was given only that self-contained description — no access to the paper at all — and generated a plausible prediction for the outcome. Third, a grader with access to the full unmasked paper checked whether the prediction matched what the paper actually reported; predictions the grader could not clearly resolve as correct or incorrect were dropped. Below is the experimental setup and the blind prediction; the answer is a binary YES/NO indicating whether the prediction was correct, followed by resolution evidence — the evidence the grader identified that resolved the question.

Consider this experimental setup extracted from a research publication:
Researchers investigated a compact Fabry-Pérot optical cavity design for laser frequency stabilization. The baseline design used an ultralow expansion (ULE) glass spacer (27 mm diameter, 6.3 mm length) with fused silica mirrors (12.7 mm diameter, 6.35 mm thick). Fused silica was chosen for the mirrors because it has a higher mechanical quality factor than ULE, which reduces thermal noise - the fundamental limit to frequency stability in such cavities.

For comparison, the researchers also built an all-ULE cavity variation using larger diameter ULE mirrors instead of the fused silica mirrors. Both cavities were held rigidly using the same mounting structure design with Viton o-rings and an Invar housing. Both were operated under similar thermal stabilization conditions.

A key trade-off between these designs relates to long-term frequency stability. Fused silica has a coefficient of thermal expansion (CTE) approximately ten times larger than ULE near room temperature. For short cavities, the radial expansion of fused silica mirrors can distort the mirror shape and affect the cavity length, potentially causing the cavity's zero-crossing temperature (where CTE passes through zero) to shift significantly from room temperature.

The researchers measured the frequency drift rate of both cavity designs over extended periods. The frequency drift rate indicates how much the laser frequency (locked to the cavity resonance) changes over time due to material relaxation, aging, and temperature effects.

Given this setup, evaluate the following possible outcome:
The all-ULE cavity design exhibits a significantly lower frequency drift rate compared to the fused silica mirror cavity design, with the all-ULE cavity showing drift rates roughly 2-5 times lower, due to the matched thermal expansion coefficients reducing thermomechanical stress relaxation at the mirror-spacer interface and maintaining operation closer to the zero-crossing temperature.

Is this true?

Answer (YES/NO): NO